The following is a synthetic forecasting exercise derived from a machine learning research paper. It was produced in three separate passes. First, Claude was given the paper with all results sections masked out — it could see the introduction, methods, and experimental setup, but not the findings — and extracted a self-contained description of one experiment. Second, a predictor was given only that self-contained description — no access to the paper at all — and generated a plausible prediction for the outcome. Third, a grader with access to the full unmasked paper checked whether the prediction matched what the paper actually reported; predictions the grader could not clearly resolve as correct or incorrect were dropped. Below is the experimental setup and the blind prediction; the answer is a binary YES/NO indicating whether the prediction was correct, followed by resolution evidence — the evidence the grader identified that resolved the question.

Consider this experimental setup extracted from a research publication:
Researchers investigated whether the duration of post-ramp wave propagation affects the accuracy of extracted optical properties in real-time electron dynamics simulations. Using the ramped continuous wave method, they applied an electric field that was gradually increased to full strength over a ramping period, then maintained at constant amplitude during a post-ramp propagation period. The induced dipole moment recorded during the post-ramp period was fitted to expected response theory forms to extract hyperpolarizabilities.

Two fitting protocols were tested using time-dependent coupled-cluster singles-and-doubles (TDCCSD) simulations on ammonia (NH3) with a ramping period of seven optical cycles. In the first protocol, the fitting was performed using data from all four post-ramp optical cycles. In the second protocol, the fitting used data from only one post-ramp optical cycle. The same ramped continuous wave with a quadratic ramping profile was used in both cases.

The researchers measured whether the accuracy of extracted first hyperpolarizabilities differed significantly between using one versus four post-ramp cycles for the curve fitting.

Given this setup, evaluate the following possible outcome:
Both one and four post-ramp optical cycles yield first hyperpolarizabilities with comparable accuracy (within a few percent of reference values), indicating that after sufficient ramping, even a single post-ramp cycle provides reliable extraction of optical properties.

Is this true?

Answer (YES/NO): YES